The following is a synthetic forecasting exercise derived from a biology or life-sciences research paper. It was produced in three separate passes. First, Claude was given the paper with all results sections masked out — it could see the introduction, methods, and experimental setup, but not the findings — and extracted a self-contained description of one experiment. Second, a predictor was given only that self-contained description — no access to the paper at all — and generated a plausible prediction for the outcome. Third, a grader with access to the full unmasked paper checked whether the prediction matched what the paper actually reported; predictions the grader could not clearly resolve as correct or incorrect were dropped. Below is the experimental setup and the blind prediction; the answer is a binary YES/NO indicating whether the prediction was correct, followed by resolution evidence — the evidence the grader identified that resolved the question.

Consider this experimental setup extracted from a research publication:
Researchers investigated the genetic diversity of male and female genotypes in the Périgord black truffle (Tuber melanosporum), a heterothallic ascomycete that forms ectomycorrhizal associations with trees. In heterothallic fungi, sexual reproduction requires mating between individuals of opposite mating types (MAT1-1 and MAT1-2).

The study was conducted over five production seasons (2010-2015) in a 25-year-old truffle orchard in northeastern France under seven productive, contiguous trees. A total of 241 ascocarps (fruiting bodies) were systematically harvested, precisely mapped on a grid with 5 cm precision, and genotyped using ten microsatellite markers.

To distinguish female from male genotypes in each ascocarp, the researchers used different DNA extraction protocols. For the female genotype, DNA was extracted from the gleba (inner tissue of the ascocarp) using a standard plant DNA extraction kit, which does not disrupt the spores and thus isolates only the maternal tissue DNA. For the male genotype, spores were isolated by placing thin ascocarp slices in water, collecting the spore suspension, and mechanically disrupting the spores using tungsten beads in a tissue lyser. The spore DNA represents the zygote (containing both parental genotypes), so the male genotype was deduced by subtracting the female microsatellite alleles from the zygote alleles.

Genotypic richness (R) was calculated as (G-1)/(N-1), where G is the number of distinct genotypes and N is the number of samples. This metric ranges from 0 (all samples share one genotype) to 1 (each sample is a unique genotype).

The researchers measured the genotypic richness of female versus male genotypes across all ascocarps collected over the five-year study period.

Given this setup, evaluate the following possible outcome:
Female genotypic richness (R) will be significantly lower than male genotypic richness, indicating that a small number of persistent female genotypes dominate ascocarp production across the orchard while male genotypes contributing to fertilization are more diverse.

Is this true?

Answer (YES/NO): YES